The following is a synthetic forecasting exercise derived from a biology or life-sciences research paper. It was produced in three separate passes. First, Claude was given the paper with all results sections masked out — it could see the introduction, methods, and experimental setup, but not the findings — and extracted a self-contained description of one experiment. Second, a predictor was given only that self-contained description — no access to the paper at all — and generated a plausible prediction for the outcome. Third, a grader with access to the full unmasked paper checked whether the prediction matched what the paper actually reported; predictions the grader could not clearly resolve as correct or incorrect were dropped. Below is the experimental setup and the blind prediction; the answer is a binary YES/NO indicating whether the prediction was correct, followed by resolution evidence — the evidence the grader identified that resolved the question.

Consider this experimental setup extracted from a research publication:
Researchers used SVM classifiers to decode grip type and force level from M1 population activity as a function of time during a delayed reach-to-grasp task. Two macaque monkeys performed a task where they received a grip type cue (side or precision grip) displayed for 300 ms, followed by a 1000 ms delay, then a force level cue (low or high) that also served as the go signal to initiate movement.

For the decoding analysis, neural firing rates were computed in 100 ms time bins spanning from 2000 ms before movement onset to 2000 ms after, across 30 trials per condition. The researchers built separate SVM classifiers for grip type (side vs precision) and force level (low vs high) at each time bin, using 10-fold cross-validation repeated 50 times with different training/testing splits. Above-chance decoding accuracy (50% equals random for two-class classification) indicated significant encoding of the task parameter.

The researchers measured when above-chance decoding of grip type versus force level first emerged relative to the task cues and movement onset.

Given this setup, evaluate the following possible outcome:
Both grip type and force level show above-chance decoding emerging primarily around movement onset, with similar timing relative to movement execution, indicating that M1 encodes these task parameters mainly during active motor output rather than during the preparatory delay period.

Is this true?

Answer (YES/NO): NO